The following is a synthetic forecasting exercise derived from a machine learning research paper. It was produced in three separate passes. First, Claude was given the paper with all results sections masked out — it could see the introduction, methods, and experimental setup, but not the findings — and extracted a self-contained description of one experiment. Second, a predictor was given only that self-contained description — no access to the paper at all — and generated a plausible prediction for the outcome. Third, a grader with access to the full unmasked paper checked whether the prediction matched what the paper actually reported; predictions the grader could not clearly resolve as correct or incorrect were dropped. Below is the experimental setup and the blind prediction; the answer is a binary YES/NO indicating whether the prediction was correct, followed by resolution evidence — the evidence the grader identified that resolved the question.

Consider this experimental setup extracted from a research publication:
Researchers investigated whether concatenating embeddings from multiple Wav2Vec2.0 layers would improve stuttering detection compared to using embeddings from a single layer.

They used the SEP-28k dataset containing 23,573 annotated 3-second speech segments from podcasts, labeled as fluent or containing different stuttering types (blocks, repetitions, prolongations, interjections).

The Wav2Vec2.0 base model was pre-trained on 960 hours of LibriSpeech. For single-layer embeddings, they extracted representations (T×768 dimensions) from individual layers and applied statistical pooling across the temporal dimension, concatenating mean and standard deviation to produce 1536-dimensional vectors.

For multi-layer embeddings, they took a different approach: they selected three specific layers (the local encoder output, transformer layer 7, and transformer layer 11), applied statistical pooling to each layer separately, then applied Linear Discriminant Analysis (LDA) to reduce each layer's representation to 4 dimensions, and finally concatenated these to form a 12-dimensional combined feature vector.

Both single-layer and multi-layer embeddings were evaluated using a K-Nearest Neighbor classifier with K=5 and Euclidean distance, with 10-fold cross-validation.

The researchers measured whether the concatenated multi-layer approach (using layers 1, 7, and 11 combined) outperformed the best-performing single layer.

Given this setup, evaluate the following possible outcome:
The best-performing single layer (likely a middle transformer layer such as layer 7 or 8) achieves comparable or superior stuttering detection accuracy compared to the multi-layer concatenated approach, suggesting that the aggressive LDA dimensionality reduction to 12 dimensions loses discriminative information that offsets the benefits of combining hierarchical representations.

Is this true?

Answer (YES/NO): NO